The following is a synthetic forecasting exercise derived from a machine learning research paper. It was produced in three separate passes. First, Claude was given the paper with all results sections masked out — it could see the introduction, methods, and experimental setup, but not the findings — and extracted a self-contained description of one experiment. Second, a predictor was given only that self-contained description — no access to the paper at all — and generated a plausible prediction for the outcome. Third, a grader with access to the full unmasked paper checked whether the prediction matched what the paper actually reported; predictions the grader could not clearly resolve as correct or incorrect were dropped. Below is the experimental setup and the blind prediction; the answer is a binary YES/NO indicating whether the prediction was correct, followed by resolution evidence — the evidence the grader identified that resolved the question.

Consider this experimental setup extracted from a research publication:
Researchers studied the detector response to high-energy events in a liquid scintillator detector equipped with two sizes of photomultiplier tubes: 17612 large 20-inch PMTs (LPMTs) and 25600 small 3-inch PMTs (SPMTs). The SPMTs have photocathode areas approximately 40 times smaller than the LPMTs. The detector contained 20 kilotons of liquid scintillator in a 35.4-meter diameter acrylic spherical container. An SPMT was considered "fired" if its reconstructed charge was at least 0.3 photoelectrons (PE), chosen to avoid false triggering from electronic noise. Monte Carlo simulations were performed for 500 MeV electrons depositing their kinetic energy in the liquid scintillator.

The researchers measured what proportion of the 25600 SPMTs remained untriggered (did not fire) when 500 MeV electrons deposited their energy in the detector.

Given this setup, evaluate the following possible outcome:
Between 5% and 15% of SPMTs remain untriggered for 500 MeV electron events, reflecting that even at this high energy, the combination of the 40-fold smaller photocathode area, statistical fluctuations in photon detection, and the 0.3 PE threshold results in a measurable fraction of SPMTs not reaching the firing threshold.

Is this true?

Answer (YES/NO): NO